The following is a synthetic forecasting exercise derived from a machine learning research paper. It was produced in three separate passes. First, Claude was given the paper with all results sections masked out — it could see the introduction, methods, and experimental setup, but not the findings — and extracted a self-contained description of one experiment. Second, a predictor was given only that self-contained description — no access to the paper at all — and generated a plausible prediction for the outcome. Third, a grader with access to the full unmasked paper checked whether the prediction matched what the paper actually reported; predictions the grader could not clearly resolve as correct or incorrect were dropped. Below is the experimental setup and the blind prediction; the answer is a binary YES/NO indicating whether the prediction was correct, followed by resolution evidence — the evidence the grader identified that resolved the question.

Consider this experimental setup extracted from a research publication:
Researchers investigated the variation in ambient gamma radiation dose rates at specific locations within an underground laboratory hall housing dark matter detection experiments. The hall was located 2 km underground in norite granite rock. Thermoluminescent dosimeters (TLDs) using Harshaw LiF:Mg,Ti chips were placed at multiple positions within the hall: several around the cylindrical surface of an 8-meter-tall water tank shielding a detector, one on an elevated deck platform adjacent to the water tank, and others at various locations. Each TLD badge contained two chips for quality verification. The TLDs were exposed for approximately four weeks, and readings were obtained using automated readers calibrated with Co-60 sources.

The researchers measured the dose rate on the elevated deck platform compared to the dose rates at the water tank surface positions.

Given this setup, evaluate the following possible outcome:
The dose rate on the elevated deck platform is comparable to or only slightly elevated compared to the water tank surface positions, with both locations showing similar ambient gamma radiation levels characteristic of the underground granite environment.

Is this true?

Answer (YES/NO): YES